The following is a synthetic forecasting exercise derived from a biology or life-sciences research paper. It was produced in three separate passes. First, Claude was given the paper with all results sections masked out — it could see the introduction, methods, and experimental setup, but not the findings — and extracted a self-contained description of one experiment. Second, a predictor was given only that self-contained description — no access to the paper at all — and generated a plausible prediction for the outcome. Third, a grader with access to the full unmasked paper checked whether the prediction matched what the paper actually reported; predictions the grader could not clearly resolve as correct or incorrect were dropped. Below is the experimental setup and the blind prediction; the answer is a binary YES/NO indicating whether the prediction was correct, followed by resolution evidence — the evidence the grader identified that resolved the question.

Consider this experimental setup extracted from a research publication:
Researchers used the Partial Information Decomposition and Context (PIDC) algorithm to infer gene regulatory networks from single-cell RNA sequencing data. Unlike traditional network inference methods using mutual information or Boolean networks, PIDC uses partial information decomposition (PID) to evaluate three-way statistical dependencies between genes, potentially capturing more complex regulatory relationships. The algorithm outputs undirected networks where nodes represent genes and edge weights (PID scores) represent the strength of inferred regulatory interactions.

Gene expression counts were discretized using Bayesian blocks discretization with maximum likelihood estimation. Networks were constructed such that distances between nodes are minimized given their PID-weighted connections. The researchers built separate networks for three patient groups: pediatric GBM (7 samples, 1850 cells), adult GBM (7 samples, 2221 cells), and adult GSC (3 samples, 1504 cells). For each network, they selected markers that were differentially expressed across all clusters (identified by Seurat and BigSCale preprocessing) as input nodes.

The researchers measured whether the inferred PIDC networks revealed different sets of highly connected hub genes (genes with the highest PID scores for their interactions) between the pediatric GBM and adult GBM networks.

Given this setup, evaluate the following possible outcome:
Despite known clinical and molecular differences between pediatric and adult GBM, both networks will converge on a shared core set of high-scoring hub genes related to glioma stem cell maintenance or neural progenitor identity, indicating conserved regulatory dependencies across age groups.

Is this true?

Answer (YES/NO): NO